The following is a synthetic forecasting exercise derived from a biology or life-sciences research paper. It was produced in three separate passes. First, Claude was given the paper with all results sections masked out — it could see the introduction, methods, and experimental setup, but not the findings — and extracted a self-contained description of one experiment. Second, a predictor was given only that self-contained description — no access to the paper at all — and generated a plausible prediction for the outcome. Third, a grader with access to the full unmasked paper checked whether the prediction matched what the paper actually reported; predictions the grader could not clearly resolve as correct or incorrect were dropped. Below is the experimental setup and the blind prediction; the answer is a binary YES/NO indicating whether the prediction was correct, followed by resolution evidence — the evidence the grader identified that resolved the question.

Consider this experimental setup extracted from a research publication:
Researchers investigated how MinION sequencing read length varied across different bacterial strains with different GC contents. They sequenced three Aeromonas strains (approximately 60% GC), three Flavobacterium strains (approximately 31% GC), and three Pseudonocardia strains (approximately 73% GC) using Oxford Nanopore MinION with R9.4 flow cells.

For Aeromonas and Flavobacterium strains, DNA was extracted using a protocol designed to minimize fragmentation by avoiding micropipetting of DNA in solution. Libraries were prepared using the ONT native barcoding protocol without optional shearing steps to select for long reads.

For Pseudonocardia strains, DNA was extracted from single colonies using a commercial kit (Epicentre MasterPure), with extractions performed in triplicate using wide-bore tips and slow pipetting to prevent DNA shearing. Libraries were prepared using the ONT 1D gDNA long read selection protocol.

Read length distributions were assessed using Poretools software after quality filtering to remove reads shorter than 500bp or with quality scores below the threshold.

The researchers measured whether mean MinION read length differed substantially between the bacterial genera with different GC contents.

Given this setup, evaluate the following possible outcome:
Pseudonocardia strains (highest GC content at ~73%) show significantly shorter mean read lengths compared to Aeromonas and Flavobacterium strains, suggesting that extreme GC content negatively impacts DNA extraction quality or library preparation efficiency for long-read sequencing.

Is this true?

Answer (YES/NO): NO